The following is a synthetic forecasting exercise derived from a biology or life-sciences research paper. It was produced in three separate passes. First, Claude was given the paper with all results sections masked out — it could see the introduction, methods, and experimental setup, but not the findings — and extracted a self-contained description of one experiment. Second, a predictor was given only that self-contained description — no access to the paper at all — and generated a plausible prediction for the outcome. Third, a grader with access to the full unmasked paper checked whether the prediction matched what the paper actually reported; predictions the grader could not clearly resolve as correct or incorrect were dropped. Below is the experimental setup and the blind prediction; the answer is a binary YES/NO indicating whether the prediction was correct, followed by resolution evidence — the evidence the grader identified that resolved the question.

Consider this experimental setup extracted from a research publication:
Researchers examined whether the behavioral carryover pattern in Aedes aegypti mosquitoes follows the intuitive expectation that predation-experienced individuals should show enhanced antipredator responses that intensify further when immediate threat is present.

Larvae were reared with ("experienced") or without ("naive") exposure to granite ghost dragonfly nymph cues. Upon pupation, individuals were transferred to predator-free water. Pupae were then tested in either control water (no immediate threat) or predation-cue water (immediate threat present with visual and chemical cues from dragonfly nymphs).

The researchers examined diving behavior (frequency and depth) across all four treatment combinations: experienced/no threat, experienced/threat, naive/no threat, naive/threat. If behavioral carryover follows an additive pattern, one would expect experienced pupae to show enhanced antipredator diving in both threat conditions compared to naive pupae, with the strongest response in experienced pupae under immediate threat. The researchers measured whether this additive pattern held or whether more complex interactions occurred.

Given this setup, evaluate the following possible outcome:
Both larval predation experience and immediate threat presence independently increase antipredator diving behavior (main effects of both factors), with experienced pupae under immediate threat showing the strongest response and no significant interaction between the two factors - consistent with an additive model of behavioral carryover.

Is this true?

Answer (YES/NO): NO